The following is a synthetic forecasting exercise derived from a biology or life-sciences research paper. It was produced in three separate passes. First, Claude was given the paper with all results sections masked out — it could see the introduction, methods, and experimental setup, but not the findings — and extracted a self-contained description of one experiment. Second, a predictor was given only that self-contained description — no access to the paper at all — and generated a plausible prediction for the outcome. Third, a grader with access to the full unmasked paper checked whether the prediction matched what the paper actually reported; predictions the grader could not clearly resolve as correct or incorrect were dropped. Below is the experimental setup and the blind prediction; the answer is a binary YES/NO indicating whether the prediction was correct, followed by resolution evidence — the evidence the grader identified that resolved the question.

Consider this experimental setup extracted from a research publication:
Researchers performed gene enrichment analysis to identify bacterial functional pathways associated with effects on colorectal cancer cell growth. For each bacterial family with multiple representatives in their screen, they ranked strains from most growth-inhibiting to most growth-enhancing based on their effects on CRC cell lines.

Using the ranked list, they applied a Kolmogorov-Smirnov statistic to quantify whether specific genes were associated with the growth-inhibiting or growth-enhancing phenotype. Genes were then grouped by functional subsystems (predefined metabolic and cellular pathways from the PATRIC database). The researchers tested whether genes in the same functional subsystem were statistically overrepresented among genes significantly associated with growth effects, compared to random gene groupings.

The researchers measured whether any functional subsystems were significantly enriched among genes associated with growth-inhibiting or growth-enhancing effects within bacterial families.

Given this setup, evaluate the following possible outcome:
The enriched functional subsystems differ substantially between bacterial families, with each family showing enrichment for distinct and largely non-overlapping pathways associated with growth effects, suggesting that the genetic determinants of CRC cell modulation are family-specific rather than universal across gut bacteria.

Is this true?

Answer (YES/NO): NO